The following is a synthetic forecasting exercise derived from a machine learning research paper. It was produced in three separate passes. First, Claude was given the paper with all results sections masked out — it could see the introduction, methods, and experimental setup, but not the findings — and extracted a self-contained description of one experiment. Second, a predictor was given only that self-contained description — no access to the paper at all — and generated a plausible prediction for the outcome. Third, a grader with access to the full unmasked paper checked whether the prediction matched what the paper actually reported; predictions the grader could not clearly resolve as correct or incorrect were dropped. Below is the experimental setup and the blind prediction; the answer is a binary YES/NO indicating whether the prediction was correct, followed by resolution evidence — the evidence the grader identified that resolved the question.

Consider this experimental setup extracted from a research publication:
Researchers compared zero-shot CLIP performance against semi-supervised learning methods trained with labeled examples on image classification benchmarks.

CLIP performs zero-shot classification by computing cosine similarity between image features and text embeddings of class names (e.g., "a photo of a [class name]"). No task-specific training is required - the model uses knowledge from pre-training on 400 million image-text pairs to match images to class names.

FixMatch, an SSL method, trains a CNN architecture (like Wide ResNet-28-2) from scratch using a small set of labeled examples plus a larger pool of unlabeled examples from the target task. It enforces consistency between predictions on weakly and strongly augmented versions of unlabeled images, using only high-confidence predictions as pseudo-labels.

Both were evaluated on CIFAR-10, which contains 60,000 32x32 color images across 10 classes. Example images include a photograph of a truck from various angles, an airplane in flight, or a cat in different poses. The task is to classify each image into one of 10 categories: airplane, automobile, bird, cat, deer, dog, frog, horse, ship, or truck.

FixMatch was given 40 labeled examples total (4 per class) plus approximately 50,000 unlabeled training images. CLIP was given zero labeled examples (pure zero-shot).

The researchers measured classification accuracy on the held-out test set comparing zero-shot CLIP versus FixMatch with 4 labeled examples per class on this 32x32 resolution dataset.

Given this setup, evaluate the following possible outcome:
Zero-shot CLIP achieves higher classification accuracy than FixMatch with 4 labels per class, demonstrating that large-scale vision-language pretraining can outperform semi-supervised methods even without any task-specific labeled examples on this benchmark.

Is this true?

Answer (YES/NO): NO